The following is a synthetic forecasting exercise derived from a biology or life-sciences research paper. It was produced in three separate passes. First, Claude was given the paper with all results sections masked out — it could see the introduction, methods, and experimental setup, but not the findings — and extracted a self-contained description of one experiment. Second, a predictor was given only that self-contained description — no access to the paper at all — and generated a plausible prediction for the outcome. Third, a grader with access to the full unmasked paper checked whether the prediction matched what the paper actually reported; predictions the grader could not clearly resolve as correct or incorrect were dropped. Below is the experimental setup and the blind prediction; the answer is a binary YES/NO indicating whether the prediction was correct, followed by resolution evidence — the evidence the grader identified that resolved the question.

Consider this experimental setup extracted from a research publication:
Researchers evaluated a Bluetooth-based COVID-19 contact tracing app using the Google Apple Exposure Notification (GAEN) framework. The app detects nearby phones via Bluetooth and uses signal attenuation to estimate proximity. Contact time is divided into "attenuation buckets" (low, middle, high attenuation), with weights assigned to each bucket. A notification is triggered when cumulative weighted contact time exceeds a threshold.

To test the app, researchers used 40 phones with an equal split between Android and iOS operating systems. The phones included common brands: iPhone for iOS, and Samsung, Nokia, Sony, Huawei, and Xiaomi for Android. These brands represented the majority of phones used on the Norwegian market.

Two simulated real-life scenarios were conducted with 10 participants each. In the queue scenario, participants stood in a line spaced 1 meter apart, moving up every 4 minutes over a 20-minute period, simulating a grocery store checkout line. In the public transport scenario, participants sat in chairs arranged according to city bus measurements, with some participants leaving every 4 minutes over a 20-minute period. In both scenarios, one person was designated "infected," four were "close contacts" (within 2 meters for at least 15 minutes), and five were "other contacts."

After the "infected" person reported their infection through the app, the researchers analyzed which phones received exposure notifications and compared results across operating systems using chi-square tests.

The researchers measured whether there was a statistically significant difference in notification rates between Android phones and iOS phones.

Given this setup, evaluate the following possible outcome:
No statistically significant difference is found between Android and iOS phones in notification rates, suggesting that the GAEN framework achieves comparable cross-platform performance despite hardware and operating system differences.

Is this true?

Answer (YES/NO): NO